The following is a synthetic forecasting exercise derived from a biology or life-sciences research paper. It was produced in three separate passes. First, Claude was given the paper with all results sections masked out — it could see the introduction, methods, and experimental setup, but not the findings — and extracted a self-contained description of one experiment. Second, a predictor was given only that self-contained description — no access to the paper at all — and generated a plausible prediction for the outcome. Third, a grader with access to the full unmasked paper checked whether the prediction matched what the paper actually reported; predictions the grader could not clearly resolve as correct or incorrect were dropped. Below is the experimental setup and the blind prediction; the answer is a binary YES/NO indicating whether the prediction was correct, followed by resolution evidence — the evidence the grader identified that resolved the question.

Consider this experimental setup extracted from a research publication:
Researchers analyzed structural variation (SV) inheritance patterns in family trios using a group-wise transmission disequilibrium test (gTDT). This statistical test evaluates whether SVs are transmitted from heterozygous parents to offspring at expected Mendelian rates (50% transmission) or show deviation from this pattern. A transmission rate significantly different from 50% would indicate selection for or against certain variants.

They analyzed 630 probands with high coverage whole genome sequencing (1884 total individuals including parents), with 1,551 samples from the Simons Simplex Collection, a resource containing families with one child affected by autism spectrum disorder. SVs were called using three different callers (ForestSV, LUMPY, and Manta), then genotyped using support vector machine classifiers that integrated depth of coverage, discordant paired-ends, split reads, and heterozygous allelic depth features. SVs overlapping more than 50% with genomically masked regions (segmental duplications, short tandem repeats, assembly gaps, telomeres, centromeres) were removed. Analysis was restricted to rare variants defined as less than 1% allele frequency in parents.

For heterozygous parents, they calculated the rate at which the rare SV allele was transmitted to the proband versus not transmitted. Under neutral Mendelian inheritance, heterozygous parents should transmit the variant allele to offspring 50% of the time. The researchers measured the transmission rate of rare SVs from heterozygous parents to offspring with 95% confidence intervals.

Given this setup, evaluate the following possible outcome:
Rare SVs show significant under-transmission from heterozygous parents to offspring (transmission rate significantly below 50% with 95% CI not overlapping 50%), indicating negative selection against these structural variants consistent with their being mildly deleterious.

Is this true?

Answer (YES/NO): NO